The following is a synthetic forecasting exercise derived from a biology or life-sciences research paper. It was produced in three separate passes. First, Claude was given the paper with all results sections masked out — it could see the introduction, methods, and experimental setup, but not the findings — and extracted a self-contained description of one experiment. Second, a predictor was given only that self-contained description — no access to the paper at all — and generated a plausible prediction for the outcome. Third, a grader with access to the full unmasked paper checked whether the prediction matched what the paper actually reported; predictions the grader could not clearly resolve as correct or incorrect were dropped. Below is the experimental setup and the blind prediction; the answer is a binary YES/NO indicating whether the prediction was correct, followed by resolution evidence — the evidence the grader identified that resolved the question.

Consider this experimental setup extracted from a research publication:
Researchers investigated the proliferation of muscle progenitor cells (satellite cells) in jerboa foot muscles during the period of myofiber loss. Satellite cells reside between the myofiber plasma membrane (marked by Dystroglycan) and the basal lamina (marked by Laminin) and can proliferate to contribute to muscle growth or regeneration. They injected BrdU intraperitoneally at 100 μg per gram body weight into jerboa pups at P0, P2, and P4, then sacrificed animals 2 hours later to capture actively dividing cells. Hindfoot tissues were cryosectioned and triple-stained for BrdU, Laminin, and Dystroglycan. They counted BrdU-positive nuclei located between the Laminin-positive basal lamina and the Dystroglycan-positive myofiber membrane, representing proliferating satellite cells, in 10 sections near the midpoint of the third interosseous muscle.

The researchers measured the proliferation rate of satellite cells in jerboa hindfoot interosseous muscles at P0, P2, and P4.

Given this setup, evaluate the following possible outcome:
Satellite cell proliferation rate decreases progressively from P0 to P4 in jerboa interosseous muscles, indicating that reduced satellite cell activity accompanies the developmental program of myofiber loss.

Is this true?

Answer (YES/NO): YES